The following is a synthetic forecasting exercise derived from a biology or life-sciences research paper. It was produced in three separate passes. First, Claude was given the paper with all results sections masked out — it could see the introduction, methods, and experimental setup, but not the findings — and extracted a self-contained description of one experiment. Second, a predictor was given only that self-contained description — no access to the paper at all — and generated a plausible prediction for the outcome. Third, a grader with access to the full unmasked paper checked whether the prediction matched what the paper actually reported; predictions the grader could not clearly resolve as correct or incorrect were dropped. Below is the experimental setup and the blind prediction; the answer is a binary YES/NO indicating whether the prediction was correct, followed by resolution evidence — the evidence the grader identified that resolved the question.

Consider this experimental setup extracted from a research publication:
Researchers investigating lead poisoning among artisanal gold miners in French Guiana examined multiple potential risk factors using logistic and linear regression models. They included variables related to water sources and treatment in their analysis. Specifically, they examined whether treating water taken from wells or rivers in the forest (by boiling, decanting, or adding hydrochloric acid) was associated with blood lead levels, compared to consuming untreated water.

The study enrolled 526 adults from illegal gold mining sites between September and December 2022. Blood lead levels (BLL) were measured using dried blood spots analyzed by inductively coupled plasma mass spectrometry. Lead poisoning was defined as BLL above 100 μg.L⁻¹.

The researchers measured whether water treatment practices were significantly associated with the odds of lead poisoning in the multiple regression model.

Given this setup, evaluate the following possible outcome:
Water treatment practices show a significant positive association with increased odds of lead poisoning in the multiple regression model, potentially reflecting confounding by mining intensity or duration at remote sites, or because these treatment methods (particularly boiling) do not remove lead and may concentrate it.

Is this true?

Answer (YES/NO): NO